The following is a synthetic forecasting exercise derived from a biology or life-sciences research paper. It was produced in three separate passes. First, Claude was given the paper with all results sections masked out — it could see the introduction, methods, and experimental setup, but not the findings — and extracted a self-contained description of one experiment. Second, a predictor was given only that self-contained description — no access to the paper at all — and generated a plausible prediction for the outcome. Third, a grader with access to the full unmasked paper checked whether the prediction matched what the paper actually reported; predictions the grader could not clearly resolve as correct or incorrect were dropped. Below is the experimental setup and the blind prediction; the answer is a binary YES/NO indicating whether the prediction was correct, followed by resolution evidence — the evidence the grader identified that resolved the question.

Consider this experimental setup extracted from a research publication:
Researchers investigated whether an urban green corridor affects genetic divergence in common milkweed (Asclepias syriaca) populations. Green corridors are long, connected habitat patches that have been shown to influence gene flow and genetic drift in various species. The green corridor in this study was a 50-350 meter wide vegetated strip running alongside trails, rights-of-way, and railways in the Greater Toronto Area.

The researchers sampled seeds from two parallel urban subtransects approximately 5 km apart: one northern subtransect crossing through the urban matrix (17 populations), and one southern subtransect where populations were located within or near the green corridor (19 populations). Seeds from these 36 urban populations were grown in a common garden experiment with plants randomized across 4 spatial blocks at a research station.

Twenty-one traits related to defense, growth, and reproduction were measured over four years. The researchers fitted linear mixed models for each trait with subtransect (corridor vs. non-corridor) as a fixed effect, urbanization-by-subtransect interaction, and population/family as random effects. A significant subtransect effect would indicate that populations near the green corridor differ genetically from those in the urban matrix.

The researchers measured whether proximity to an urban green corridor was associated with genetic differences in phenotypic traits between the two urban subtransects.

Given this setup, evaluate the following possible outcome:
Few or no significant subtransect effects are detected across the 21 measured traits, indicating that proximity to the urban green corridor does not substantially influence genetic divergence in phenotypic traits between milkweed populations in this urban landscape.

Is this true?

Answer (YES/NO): YES